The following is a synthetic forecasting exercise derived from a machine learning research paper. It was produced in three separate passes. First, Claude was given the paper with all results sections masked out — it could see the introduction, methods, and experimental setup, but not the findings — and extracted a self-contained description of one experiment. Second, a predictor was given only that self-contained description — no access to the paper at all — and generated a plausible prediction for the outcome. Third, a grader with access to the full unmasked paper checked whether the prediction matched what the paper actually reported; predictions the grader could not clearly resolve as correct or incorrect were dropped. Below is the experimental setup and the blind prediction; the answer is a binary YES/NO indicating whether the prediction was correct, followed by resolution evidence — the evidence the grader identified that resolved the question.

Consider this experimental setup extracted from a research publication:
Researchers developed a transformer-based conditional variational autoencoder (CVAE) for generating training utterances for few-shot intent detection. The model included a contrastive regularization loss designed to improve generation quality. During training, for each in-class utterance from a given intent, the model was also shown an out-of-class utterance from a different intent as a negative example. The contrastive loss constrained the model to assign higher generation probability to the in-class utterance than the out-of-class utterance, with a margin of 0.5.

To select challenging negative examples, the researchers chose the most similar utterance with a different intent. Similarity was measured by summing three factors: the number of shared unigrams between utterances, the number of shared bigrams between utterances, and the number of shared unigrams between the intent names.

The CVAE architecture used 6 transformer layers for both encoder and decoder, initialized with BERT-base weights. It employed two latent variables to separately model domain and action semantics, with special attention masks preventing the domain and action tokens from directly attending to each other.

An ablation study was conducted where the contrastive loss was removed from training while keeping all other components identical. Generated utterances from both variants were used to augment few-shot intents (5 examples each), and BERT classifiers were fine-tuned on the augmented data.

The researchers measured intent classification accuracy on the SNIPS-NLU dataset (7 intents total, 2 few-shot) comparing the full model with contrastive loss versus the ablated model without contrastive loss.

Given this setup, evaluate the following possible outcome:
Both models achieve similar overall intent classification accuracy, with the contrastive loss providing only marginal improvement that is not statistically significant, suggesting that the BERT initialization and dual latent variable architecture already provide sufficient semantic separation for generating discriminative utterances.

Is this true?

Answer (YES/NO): NO